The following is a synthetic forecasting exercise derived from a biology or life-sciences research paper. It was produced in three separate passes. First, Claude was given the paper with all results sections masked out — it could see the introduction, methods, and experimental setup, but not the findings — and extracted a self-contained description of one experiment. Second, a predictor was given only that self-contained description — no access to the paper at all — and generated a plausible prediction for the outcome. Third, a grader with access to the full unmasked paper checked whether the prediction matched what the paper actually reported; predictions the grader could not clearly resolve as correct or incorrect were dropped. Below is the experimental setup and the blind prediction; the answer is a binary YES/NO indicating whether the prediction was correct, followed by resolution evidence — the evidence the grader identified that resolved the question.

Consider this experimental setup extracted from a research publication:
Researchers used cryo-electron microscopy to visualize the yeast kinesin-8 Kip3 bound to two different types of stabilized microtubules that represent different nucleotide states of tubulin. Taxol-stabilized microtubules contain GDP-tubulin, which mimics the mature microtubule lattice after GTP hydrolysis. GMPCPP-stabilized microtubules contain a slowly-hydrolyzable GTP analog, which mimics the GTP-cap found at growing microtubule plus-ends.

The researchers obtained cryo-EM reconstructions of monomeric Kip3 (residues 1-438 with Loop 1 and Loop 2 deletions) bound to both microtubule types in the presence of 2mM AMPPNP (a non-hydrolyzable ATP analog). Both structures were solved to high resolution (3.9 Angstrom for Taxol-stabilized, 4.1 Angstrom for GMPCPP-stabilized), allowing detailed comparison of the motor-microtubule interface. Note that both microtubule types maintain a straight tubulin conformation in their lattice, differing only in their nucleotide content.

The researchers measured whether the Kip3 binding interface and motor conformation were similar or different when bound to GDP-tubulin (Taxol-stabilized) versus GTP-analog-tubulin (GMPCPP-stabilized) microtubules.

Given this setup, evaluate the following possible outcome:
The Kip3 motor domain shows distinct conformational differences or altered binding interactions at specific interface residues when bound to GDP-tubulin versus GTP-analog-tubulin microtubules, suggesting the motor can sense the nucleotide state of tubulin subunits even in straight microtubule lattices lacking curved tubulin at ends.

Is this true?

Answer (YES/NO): NO